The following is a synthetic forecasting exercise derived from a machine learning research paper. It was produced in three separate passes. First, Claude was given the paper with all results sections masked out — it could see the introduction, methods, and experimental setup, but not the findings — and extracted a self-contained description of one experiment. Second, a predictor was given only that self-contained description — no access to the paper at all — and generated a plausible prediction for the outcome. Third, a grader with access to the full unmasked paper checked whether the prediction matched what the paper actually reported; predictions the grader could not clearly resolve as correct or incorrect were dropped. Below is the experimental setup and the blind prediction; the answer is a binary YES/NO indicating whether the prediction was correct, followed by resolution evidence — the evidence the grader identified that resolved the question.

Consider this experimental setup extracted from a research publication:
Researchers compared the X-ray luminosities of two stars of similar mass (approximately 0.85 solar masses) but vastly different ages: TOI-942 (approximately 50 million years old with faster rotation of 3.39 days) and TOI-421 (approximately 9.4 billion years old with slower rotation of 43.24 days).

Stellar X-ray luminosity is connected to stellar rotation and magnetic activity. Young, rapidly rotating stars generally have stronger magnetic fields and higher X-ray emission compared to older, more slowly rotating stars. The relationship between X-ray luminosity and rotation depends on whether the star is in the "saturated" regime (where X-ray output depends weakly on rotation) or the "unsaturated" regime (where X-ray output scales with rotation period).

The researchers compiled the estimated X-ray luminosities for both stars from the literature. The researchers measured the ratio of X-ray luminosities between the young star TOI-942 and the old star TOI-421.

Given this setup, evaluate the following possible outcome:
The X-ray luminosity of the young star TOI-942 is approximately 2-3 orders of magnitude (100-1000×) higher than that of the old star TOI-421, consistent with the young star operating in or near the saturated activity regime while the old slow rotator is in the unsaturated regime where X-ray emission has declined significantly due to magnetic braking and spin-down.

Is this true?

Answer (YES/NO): YES